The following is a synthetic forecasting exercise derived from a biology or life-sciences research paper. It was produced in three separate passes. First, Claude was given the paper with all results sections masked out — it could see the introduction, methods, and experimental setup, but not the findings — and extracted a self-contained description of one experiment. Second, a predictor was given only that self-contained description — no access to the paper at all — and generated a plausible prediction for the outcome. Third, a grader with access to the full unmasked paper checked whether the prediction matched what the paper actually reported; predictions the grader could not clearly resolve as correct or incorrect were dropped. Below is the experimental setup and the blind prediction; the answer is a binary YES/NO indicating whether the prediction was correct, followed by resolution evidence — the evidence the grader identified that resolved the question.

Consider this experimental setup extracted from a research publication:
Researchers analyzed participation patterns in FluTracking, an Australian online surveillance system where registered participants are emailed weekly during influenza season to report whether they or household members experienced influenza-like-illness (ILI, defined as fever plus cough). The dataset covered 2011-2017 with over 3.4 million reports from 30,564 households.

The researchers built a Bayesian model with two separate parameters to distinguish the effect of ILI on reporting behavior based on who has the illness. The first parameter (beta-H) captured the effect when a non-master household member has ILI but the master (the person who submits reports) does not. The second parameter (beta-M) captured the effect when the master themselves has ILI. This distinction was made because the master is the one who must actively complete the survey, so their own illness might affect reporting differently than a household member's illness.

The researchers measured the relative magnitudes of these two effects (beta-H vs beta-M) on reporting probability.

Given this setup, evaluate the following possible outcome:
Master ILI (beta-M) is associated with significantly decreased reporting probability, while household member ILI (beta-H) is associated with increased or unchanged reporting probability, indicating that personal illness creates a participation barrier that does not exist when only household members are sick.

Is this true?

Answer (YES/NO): NO